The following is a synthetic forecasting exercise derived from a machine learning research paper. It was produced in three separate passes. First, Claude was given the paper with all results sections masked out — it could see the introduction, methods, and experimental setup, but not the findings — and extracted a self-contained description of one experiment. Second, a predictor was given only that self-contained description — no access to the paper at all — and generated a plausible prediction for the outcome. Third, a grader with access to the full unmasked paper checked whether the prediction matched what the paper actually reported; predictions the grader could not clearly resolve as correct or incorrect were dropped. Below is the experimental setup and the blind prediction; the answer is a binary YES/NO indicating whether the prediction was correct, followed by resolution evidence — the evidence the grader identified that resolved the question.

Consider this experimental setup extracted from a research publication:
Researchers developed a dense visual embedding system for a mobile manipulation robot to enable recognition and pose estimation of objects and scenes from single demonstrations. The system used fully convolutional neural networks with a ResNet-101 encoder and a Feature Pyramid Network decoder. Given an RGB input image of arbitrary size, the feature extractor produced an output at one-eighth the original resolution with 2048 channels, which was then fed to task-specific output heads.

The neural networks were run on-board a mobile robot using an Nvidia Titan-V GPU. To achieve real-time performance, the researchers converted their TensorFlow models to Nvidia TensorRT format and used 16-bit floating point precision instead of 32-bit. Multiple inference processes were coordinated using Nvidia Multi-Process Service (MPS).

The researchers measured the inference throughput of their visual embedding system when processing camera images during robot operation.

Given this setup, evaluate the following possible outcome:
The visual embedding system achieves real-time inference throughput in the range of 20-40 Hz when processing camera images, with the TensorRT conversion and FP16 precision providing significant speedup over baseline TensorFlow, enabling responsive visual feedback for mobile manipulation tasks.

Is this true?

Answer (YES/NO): NO